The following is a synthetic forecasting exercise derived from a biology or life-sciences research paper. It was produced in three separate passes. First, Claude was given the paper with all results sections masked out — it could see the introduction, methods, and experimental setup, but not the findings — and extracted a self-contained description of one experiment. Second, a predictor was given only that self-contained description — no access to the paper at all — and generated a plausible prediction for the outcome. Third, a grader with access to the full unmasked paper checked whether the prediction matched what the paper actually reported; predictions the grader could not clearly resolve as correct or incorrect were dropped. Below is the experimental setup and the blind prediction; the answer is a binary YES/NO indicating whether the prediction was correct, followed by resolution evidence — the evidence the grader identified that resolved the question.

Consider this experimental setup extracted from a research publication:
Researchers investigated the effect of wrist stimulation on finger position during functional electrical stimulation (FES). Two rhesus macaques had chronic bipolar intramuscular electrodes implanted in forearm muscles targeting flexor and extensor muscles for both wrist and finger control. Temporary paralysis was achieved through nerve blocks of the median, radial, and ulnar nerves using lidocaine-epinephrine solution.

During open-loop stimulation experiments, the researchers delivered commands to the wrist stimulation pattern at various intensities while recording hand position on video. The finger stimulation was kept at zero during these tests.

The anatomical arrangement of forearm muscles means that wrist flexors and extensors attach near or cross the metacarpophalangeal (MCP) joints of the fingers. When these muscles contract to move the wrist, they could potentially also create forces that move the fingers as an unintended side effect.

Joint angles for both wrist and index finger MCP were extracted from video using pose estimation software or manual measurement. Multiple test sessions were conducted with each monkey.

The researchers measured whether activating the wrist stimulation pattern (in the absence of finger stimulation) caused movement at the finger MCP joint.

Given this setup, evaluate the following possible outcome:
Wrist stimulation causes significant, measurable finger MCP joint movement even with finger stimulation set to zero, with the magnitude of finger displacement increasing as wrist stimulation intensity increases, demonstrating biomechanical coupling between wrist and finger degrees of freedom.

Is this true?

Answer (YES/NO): NO